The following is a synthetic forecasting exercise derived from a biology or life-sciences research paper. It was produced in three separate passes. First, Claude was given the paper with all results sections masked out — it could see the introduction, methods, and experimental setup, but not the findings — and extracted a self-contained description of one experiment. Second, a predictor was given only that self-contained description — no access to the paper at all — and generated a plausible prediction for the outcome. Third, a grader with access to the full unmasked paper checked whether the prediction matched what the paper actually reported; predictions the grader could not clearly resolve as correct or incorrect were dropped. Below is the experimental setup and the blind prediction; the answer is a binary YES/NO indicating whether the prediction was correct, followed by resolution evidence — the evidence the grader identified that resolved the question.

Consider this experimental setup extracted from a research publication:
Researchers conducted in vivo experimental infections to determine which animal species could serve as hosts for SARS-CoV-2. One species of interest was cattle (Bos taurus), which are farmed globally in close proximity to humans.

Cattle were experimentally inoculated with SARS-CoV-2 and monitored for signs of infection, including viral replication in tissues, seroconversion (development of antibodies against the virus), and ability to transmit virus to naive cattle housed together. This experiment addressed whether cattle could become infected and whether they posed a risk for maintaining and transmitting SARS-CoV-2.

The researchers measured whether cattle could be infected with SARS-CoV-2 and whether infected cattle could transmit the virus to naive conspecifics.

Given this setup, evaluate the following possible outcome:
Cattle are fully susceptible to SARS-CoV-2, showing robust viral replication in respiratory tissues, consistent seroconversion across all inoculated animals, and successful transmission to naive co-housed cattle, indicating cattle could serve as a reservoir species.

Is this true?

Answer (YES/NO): NO